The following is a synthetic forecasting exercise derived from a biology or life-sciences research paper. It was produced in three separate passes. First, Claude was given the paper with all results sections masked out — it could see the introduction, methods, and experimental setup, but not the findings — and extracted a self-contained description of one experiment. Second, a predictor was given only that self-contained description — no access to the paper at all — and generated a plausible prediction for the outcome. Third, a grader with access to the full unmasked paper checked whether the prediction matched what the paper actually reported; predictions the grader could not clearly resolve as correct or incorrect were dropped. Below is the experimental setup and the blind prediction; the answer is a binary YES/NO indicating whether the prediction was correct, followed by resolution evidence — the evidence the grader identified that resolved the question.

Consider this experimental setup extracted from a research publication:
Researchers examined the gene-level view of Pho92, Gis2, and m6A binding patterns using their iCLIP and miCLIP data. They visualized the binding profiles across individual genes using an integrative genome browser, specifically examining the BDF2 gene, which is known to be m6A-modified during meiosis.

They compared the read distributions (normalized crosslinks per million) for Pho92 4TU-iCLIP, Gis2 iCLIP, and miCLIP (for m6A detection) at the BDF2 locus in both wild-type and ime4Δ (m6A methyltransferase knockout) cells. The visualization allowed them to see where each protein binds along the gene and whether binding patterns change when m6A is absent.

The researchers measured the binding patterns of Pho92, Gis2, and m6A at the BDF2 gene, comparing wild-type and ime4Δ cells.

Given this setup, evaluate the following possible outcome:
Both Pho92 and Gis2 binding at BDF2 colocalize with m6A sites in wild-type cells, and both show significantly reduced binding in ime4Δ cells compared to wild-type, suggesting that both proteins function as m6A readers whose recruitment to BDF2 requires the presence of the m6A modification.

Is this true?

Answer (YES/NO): NO